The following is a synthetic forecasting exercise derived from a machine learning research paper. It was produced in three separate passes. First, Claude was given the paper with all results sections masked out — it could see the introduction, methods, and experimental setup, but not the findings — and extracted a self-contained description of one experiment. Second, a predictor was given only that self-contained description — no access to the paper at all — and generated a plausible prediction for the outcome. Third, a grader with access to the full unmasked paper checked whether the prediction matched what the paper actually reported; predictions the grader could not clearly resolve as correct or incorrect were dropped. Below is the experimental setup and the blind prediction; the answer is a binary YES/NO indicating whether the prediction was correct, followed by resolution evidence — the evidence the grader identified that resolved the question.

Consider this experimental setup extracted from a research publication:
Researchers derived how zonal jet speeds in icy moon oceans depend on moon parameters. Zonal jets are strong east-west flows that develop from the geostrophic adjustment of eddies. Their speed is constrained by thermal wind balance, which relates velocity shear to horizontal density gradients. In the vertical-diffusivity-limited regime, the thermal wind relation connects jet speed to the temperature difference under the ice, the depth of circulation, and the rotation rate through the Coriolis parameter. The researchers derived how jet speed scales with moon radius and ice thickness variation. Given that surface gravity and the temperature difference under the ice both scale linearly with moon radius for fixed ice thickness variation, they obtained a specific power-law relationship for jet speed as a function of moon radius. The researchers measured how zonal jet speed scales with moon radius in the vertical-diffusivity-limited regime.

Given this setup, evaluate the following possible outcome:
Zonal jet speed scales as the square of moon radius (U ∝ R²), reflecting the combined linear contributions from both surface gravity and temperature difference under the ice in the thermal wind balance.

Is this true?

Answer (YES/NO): NO